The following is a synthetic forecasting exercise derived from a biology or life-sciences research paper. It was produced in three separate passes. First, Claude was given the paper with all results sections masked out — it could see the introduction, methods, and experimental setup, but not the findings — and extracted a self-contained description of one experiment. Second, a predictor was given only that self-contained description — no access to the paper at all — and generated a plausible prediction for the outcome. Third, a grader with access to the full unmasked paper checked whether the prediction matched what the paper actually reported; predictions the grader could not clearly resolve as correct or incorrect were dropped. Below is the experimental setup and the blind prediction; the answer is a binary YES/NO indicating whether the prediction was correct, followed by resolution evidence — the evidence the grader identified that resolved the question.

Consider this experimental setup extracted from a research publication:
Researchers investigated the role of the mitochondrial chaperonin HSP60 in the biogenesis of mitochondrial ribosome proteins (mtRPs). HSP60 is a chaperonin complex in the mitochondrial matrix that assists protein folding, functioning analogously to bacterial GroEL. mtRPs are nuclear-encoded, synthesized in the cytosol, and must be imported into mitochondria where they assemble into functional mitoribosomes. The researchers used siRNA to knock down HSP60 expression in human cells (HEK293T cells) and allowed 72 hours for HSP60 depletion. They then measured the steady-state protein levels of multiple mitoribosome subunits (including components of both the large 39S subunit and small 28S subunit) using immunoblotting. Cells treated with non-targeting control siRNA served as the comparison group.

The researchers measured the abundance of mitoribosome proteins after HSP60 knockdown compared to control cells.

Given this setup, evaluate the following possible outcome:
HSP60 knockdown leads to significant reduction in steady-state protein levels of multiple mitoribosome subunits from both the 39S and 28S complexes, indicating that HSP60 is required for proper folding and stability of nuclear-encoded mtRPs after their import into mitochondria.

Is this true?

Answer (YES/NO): YES